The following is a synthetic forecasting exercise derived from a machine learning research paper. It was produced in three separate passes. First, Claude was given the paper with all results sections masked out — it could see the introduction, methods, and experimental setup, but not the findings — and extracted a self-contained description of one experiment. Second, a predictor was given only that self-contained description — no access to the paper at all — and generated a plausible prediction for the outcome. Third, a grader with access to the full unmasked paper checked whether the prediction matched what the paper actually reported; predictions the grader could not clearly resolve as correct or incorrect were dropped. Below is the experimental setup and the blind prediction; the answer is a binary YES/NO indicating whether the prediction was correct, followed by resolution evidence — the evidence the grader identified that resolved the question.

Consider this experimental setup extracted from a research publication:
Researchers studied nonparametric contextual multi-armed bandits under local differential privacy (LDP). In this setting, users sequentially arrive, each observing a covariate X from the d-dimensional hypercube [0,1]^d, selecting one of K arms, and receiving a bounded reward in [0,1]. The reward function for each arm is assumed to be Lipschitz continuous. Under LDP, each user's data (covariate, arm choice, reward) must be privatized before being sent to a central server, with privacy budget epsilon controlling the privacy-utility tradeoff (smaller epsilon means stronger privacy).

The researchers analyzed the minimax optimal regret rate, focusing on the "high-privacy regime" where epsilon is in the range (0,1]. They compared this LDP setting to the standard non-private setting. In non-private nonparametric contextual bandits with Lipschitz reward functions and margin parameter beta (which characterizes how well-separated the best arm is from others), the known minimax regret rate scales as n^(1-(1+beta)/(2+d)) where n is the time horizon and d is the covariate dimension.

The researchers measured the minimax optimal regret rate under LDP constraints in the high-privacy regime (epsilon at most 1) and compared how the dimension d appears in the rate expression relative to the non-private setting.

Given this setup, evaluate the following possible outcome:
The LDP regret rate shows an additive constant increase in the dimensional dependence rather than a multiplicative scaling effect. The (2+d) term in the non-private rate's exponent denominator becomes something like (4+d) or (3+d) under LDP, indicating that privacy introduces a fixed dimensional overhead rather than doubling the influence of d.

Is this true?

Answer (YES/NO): NO